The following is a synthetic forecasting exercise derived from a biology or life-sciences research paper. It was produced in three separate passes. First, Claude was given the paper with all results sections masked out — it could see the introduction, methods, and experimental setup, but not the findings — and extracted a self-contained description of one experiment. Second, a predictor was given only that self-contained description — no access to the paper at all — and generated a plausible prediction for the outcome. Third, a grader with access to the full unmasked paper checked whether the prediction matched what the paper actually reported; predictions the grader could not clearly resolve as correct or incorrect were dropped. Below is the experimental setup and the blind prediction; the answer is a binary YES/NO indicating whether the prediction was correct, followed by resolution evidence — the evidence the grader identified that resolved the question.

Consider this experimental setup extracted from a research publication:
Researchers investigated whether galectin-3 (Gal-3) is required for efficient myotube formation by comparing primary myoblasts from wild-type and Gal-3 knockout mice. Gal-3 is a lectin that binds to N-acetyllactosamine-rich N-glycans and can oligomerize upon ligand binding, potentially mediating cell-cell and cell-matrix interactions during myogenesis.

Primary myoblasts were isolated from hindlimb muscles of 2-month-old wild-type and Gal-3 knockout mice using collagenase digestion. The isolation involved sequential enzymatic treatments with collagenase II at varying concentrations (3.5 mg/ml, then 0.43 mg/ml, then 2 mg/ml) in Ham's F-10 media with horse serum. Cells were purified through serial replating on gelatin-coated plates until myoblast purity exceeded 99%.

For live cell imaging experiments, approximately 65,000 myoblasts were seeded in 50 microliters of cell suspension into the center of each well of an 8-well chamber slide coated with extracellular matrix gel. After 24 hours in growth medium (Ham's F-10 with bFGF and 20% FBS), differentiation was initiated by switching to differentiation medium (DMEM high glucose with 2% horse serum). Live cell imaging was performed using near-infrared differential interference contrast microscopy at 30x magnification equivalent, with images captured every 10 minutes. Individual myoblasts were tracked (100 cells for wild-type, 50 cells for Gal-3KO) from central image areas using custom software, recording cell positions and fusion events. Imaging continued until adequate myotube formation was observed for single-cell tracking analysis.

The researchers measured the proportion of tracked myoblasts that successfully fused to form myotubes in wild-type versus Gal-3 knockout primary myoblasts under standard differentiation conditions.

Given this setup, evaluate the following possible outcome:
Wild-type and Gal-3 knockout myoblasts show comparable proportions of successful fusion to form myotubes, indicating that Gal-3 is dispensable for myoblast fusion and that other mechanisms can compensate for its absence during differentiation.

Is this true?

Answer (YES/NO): NO